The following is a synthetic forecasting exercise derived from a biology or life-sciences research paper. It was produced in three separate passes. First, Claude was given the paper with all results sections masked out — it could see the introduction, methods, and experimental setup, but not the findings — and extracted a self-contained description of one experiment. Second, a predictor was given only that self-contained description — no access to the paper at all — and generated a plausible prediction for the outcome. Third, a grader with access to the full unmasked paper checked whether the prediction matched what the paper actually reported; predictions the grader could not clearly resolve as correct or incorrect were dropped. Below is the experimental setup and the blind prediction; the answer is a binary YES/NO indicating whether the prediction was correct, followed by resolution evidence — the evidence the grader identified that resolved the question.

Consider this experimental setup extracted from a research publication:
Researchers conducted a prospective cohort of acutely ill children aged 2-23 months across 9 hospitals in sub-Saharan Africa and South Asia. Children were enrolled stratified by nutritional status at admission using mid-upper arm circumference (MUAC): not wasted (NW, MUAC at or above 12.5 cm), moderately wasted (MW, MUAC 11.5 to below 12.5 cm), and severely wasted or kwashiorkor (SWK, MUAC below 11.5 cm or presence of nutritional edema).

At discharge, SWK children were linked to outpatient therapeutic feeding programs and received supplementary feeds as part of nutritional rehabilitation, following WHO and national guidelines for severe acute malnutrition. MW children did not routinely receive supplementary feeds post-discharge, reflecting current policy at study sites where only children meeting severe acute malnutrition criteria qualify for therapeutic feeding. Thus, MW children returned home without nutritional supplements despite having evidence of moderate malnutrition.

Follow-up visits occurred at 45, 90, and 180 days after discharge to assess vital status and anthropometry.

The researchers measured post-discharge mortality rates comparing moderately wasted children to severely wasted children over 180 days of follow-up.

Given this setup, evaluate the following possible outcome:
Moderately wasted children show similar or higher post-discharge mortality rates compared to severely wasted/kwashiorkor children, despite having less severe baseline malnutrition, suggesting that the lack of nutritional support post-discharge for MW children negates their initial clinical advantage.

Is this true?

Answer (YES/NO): NO